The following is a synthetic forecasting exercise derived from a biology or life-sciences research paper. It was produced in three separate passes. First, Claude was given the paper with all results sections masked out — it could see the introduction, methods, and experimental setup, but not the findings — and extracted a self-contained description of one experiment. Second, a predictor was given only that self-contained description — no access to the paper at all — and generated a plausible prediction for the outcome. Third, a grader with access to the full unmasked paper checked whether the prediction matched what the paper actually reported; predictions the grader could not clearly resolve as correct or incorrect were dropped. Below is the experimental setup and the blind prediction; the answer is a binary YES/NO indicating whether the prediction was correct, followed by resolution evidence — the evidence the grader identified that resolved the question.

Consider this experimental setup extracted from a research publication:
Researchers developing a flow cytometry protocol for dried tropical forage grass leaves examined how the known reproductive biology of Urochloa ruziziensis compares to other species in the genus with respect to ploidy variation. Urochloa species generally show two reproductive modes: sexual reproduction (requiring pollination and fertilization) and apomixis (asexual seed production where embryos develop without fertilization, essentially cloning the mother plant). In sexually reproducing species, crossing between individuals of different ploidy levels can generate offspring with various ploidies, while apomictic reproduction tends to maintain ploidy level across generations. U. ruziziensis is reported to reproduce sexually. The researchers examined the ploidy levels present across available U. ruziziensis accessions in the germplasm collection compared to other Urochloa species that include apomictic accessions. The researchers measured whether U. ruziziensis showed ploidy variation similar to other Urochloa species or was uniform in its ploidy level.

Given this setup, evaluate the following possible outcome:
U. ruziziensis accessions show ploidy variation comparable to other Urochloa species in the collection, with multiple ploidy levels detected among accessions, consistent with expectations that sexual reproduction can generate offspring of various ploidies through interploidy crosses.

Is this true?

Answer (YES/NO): NO